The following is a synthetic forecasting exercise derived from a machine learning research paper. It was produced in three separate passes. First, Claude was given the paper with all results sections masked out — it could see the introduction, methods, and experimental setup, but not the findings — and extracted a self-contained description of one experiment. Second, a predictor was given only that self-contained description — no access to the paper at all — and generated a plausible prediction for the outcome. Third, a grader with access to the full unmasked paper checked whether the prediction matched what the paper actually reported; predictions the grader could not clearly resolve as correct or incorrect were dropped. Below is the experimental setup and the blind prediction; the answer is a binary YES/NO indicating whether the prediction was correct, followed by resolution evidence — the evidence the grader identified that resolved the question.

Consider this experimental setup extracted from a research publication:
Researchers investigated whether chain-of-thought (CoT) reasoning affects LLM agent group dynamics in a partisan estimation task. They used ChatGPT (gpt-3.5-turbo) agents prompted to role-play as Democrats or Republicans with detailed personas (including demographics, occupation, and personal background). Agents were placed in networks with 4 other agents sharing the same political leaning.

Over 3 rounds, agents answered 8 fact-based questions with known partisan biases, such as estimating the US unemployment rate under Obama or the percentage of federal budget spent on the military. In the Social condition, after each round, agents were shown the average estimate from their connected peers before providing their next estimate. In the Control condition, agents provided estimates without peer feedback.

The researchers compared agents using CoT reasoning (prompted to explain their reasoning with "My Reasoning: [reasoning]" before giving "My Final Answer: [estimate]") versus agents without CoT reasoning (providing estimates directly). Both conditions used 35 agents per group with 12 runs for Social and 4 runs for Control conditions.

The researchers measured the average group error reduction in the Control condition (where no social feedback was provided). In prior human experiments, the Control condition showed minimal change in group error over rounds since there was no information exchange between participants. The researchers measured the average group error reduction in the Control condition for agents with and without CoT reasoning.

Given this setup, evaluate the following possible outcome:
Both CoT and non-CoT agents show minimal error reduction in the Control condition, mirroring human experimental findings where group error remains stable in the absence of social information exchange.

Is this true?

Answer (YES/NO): NO